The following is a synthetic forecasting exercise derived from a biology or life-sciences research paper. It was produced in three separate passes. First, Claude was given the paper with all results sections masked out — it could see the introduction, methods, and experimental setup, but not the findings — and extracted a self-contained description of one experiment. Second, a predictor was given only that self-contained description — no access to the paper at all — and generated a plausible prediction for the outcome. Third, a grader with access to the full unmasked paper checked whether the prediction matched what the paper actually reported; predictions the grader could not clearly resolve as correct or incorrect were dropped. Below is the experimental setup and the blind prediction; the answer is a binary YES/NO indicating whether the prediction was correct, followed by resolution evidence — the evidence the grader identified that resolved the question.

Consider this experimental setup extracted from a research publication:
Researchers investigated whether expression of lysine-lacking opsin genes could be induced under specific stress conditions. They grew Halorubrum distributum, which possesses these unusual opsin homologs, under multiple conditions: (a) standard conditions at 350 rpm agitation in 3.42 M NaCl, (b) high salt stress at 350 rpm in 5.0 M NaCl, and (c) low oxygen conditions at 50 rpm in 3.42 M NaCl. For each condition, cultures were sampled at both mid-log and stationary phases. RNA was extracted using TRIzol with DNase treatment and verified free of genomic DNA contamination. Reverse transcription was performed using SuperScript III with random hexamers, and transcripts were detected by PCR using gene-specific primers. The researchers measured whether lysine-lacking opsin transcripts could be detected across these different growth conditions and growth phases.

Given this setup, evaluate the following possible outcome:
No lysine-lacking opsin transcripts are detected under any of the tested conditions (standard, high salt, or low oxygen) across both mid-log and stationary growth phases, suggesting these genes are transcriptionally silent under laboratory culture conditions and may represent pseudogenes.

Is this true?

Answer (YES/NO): NO